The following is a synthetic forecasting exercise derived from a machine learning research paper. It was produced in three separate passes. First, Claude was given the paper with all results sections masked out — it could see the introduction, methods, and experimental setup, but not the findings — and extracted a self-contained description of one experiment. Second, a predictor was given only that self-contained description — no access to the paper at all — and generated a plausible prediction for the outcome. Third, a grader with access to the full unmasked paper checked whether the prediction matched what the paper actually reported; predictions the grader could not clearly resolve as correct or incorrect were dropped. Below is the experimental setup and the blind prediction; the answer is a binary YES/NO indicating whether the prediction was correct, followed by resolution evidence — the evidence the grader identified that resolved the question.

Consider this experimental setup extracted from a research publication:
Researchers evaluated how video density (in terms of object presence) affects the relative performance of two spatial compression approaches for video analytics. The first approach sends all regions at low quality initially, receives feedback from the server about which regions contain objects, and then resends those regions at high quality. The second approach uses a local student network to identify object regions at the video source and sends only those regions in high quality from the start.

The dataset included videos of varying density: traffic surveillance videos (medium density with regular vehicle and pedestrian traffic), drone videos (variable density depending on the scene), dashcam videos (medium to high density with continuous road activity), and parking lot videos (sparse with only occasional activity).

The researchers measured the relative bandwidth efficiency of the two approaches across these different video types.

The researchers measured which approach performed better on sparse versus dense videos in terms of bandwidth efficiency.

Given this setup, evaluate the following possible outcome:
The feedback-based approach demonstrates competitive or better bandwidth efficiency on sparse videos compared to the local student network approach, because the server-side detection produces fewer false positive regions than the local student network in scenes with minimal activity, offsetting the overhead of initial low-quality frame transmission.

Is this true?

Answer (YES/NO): NO